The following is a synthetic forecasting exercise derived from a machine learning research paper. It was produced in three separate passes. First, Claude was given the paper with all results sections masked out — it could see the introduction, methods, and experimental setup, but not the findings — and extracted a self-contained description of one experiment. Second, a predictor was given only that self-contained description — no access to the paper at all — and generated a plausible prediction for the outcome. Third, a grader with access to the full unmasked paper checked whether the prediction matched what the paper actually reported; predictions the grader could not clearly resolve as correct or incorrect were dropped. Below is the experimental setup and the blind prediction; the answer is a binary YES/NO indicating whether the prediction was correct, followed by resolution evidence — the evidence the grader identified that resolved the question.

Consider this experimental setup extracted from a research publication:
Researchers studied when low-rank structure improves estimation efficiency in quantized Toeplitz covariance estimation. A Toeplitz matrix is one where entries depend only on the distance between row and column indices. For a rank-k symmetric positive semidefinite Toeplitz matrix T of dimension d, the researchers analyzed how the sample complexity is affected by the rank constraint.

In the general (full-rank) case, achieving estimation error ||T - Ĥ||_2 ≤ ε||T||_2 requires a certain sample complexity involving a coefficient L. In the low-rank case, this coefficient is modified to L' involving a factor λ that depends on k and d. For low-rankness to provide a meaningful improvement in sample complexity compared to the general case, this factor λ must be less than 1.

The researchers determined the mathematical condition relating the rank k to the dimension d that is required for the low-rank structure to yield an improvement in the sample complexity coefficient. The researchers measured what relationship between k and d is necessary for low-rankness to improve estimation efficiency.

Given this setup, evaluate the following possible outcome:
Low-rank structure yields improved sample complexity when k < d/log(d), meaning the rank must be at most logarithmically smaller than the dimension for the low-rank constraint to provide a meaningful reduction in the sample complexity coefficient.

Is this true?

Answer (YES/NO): NO